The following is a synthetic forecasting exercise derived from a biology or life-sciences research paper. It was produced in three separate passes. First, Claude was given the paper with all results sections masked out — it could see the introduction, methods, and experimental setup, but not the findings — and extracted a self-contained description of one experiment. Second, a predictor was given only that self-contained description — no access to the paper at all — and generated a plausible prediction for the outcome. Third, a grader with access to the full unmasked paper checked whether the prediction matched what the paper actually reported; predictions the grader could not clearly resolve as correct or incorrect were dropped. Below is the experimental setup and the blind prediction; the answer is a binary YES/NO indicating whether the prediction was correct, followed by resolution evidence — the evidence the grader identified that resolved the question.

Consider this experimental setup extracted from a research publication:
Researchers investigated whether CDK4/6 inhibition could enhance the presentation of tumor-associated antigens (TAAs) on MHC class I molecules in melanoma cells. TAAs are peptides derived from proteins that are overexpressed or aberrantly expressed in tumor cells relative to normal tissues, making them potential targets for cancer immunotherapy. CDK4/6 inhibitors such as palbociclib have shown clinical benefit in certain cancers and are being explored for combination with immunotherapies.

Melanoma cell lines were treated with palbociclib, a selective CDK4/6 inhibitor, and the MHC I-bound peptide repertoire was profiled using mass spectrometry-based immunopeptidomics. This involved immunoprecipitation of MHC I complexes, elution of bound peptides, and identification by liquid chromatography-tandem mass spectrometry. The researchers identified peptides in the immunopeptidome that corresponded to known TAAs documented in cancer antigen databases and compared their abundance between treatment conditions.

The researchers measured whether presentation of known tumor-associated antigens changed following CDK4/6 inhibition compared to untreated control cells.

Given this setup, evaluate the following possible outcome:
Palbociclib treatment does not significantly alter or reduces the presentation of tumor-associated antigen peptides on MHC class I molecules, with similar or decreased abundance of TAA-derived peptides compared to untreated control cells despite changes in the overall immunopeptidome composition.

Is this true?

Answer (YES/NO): NO